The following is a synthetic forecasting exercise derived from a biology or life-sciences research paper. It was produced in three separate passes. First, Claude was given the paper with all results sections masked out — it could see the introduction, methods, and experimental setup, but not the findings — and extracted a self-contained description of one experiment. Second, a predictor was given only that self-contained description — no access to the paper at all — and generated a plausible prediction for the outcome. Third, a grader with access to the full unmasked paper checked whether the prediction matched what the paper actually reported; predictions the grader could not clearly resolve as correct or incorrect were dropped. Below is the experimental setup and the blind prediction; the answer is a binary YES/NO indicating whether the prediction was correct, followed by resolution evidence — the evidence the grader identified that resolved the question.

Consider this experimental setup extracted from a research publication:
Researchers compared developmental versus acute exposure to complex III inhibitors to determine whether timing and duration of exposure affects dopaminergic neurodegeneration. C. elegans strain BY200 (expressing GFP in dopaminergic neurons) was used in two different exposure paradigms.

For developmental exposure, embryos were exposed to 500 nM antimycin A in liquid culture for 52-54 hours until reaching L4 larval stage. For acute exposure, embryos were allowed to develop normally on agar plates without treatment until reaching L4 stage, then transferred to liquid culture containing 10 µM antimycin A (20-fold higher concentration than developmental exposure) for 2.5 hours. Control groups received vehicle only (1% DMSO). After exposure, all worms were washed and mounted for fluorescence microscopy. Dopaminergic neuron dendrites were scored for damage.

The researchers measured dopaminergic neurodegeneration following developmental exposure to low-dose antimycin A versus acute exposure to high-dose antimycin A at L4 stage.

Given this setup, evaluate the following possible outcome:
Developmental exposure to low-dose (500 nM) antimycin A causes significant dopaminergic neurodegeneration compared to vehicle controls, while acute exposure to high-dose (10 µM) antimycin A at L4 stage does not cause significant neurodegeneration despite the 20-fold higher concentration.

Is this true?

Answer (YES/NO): YES